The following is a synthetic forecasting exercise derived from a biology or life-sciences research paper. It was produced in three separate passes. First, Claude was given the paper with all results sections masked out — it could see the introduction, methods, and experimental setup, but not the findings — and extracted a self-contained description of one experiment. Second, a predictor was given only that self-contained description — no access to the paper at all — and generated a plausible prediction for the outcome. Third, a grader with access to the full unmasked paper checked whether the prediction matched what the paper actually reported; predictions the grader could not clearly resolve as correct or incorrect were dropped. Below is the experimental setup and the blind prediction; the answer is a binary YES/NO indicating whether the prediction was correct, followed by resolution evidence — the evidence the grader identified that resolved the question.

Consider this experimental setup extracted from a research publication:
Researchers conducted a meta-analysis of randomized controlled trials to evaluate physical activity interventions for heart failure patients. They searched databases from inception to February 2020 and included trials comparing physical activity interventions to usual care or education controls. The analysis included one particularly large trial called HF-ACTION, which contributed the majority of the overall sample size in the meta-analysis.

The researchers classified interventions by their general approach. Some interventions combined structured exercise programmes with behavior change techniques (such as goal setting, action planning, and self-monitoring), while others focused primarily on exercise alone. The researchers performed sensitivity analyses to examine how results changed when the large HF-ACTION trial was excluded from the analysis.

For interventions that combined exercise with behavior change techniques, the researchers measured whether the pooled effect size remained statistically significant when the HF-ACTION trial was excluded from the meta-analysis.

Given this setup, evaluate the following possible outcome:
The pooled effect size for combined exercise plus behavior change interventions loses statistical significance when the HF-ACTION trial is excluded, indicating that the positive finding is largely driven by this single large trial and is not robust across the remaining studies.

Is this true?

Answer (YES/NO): YES